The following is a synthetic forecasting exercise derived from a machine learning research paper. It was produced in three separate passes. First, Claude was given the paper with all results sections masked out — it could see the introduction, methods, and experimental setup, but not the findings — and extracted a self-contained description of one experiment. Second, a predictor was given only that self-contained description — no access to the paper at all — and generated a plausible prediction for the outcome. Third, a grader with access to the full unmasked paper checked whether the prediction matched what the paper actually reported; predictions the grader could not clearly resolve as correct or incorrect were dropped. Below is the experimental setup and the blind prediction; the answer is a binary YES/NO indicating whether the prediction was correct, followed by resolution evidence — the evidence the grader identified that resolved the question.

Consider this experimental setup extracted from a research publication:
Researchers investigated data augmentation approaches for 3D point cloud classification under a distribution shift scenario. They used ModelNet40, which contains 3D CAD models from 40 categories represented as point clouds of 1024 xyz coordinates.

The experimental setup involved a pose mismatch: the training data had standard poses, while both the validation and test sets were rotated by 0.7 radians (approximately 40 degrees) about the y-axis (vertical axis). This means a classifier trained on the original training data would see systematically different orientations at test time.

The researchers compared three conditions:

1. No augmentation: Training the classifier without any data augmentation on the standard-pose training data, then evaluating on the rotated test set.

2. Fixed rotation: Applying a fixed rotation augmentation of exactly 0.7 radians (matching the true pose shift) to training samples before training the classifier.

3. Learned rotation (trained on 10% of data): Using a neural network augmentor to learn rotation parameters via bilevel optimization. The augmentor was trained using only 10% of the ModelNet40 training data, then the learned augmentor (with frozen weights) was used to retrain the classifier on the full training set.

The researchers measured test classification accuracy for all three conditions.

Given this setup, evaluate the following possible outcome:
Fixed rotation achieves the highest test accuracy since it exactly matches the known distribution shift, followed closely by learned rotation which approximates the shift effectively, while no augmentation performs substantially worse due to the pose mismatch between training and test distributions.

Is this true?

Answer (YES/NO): YES